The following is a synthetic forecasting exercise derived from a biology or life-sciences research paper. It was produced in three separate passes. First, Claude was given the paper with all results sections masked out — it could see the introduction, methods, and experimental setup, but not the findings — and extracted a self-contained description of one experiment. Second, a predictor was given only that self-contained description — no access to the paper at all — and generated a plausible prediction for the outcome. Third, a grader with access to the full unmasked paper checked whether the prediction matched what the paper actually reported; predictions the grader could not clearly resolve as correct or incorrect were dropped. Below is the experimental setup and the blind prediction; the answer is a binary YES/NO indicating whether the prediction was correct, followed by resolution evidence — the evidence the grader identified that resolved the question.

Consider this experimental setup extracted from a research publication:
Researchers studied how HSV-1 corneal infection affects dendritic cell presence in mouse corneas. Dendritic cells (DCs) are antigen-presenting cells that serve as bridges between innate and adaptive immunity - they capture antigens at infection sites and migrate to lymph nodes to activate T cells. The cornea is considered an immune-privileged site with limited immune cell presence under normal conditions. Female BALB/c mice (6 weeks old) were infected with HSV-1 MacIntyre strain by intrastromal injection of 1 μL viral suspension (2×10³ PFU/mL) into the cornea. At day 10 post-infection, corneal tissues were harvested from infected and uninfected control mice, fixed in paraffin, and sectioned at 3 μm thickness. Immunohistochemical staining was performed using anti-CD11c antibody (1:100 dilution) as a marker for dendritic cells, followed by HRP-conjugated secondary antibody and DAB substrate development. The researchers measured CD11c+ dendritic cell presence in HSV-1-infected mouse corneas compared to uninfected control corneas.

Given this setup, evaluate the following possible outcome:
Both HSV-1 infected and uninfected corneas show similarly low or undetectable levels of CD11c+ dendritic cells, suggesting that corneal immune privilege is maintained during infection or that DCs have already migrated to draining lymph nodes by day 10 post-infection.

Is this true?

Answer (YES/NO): NO